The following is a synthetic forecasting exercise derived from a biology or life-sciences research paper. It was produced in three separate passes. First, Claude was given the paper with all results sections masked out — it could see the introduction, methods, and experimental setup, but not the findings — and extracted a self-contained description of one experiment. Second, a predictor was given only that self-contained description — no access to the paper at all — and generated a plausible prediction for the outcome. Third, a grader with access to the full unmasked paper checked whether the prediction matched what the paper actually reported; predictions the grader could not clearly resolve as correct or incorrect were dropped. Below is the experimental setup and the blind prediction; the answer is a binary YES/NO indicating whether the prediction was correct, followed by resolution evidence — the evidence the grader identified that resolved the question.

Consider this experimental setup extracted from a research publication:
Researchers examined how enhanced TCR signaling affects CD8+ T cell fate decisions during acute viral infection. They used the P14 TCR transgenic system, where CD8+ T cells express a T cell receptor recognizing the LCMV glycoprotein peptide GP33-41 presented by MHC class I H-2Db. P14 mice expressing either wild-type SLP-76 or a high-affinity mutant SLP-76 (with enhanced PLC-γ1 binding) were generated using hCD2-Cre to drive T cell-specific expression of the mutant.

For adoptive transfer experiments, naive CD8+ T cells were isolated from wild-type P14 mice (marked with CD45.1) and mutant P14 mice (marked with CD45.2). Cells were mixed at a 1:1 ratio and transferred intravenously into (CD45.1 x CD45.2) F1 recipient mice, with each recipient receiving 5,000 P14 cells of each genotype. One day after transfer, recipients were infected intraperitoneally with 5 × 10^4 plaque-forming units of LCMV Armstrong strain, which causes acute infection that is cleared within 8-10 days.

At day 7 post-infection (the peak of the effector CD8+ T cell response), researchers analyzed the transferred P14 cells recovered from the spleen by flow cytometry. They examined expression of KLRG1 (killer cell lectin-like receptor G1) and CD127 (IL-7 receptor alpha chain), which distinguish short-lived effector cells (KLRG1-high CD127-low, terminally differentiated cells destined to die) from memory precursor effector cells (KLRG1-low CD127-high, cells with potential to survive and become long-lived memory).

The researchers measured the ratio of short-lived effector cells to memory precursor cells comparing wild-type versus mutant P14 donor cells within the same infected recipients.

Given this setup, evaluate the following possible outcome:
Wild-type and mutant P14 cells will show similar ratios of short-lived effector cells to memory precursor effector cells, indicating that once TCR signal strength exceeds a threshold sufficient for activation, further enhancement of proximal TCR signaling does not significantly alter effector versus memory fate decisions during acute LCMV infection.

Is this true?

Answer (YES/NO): NO